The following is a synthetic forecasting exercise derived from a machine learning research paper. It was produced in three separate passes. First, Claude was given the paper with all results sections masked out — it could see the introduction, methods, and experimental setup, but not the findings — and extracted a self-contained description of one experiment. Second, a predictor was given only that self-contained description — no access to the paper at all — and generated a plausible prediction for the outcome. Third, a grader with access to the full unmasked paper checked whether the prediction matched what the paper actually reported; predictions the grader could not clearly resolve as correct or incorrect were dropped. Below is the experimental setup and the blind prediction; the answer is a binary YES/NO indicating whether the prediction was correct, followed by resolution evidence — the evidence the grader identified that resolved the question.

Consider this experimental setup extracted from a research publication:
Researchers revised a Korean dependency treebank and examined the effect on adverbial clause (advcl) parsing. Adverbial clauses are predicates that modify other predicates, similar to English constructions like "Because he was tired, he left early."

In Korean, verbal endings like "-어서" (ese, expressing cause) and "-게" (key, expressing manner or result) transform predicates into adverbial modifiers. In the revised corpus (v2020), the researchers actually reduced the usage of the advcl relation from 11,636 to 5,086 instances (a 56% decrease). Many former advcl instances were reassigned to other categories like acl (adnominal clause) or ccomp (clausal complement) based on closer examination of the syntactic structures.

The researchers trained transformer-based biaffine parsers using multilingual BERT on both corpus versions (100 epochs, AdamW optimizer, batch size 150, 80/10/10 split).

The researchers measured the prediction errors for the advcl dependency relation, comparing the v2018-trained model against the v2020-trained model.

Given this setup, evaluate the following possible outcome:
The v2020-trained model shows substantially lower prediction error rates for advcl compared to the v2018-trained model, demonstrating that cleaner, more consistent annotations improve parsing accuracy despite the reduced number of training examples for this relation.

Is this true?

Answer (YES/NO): YES